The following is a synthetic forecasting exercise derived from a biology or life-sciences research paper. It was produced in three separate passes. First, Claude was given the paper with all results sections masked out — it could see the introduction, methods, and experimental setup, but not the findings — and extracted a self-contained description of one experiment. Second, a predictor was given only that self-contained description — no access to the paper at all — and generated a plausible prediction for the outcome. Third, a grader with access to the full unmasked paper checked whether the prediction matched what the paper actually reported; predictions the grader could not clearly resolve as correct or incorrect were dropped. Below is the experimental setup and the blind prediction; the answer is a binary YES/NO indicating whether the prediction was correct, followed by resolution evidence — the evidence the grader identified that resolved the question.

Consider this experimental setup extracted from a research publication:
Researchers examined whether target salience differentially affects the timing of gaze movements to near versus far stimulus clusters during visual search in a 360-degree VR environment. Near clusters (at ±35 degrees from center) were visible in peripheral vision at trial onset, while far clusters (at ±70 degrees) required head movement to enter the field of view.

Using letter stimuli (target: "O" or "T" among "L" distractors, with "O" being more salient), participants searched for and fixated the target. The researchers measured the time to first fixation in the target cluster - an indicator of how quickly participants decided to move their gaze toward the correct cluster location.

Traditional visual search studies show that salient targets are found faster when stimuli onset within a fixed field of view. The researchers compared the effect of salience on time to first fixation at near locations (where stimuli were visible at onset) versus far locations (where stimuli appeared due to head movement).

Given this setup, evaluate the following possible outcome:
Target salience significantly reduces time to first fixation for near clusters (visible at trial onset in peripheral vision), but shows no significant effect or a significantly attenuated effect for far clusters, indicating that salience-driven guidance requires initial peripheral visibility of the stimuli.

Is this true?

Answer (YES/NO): YES